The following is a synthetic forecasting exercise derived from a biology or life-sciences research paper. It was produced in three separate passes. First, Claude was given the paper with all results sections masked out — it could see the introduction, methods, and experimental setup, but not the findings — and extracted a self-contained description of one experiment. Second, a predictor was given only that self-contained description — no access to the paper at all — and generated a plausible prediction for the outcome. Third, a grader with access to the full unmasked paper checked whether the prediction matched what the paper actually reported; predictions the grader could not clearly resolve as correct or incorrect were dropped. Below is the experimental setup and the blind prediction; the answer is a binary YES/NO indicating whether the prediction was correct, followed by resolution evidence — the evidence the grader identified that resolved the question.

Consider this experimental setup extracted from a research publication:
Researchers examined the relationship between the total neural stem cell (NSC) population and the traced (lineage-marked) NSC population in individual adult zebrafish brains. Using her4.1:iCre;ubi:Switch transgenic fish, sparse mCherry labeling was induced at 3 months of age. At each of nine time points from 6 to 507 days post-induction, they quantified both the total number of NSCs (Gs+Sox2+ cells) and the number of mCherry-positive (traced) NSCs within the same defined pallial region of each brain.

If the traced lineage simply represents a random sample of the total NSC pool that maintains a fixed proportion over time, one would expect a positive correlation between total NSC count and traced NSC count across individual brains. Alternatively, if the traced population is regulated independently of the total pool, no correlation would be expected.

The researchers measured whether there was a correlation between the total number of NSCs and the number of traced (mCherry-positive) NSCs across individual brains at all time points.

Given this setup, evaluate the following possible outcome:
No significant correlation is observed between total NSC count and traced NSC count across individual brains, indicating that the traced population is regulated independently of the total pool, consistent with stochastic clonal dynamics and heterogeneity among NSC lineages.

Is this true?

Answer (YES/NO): YES